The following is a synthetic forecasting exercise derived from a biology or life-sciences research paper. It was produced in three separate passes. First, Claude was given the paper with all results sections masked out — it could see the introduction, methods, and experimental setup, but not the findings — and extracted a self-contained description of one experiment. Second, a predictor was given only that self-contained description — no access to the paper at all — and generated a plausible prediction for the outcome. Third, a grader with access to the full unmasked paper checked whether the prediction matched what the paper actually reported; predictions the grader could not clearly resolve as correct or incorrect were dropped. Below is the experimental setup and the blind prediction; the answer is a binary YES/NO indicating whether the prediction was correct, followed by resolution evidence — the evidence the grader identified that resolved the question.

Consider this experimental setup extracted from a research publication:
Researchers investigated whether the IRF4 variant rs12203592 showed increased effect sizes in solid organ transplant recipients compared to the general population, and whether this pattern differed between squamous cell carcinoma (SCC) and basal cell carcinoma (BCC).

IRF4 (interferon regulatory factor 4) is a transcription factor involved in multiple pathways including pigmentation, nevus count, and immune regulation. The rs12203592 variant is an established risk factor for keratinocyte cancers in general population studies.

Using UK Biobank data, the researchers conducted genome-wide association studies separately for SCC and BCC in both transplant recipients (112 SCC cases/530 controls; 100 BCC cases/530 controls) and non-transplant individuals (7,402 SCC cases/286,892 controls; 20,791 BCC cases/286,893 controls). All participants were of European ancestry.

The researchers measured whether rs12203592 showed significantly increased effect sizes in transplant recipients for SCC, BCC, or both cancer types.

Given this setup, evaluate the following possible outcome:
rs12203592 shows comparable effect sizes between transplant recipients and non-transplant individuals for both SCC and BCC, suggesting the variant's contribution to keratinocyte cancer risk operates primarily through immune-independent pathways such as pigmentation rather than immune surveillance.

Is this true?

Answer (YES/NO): NO